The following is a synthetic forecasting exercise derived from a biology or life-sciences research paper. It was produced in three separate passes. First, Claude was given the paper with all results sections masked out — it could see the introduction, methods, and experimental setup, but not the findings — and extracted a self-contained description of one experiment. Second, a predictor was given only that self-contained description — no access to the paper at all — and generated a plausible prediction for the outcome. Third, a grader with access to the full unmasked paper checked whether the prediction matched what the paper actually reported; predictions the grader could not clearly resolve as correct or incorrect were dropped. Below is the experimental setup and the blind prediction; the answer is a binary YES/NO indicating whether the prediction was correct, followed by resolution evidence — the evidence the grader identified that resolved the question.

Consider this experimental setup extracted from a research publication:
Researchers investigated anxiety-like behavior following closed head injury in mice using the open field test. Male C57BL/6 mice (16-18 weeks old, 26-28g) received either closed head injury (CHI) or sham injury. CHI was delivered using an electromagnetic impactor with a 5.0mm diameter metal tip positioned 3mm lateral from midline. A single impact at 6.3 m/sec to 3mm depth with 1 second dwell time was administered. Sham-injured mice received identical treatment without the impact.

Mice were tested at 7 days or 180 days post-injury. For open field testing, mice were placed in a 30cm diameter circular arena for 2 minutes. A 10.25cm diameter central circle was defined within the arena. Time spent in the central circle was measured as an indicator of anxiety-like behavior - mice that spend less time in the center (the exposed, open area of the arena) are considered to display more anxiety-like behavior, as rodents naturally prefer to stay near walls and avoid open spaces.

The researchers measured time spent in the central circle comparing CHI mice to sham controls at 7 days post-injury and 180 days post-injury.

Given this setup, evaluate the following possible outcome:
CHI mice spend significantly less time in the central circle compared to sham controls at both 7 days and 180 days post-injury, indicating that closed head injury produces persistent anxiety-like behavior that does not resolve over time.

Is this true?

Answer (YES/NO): NO